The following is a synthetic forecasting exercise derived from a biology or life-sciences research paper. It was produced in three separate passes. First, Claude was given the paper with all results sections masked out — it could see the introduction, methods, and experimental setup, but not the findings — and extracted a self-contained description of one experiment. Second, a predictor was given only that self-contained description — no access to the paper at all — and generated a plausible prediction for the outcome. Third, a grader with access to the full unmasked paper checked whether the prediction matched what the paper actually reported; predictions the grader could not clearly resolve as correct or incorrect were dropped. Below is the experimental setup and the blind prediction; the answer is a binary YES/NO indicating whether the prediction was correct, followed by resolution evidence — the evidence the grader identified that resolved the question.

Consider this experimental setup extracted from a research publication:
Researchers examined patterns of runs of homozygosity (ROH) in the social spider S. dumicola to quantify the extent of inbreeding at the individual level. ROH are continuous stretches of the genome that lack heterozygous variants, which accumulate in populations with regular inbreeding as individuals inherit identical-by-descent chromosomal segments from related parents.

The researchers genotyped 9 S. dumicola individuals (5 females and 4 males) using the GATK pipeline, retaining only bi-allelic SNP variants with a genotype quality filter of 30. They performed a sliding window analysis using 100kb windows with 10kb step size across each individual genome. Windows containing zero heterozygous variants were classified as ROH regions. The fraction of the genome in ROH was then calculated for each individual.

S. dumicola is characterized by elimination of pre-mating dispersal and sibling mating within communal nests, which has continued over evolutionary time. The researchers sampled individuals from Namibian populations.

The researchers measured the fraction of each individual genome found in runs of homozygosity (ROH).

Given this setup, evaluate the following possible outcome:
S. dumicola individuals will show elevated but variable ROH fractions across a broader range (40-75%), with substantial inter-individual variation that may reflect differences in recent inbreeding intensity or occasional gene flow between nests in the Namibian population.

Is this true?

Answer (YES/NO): NO